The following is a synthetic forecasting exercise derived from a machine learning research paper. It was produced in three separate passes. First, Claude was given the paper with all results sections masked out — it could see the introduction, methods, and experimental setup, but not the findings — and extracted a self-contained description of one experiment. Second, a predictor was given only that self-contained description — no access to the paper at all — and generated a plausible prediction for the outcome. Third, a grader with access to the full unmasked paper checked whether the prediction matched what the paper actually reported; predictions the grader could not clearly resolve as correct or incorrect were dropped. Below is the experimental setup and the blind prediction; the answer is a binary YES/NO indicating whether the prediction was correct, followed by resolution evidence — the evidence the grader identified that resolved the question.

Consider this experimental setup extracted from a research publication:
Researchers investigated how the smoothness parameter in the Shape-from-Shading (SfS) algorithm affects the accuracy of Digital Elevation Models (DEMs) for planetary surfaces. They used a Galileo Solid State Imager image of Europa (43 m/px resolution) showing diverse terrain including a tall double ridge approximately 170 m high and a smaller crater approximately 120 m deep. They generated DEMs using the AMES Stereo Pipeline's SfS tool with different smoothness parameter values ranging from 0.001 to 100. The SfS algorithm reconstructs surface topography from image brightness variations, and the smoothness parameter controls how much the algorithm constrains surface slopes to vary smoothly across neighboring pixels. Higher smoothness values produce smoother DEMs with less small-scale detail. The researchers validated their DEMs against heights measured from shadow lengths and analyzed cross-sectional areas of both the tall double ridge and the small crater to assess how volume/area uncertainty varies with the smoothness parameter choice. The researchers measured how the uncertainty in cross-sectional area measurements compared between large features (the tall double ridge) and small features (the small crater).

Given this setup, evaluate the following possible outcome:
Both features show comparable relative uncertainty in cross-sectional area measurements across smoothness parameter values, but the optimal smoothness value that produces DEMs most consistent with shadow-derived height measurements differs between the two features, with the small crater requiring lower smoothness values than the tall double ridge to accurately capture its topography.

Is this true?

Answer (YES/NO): NO